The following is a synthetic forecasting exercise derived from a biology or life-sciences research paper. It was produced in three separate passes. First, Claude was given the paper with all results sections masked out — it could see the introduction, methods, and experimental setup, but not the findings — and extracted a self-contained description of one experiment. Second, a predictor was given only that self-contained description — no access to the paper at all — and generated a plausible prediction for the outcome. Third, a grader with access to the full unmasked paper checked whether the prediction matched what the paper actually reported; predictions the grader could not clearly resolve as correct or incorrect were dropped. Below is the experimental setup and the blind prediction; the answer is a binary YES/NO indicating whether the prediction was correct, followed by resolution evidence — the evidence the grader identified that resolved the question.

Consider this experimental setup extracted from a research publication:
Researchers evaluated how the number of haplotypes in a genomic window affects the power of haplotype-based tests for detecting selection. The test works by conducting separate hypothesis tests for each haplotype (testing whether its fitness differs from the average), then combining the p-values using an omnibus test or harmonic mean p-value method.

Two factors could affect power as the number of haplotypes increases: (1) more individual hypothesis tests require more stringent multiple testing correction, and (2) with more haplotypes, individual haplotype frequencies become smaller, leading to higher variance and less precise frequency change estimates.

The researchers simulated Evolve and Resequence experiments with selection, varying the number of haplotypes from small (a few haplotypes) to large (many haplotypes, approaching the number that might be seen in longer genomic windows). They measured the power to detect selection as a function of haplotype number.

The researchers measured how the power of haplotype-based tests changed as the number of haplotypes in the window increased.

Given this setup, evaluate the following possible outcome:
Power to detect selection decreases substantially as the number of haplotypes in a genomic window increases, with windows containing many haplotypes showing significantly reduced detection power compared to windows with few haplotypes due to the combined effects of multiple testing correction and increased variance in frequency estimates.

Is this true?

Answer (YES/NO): YES